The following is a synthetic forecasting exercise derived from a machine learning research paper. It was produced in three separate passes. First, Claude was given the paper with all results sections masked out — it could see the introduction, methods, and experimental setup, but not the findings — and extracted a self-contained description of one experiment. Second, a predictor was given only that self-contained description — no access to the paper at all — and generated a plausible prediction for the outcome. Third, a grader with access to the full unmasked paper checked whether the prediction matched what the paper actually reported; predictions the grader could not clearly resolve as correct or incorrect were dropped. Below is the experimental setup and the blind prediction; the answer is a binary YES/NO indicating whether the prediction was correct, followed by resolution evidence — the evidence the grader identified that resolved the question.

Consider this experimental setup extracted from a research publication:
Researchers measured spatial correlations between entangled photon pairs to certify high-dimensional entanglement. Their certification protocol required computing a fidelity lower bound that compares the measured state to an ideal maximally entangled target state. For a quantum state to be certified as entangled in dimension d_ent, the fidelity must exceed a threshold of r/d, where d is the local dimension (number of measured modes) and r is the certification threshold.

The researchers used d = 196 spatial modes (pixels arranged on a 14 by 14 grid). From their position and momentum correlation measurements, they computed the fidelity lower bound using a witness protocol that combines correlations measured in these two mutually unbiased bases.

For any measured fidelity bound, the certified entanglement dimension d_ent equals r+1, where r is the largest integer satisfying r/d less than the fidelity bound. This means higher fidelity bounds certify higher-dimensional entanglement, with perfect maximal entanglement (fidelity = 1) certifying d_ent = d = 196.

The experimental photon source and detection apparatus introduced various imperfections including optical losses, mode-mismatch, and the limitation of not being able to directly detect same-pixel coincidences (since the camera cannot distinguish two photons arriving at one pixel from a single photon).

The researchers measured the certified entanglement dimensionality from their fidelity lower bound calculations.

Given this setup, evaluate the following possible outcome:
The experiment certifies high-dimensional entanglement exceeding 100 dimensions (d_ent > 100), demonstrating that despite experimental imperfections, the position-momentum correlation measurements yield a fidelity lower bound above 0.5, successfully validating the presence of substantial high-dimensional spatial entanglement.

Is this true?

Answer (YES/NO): NO